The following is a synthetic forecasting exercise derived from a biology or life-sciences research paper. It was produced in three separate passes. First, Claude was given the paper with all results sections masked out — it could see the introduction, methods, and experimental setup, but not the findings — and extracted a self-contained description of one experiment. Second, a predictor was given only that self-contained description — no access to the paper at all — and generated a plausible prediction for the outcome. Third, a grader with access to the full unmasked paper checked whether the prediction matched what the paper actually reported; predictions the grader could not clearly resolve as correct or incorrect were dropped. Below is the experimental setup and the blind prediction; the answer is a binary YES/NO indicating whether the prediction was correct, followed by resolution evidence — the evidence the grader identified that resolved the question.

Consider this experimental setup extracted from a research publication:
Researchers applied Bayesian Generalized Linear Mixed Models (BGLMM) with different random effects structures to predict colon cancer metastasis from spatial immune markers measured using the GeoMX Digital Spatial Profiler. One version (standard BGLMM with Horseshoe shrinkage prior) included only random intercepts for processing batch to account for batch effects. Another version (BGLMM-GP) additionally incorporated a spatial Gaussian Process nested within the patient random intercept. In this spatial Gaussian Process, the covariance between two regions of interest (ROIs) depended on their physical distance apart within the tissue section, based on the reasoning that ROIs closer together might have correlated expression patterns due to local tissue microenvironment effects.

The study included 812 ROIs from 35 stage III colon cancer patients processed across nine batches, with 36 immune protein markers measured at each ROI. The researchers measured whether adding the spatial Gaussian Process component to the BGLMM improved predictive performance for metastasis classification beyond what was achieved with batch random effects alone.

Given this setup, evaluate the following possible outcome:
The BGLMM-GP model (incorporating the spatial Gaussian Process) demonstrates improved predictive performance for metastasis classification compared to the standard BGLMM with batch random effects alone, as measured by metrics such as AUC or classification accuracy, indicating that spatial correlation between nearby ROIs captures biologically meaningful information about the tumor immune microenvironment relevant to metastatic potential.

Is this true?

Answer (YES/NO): NO